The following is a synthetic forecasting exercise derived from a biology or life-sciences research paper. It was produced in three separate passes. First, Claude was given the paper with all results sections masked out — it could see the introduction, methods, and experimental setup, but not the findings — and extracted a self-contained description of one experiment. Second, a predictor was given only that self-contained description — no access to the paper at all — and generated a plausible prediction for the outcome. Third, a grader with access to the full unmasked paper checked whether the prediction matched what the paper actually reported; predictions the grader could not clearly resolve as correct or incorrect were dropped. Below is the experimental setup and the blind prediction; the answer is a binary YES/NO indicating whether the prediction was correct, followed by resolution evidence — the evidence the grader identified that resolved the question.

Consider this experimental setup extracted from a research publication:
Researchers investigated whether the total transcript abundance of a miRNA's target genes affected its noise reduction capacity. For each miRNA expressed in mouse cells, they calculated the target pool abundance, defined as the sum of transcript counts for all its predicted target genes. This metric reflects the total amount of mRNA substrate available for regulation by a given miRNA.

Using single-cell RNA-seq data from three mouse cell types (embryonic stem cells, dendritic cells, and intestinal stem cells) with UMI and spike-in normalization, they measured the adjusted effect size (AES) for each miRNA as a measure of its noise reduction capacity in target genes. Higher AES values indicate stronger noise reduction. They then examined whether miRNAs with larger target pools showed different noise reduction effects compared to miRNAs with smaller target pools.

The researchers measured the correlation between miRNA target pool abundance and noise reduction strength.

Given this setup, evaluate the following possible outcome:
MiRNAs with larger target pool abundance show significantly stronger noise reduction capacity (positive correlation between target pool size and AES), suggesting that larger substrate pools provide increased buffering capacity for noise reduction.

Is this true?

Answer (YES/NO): YES